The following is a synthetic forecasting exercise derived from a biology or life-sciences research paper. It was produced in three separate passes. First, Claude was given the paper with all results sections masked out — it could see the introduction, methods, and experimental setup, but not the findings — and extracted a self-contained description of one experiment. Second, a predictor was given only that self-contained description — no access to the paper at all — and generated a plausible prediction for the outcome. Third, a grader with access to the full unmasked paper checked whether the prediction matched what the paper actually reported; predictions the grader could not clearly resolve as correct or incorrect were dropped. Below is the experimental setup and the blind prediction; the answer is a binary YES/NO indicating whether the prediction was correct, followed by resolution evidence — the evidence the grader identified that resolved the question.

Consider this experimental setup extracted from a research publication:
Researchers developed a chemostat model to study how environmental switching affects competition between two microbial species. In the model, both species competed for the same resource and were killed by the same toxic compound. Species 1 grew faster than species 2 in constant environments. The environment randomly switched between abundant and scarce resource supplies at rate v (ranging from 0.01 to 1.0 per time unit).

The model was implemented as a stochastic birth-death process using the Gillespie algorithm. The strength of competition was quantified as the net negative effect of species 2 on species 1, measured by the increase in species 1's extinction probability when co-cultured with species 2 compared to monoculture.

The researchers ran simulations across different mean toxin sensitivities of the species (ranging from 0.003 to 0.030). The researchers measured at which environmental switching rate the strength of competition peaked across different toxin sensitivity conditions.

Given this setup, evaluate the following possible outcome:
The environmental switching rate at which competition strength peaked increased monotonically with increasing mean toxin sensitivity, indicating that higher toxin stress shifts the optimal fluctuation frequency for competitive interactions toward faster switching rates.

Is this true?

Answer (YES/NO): NO